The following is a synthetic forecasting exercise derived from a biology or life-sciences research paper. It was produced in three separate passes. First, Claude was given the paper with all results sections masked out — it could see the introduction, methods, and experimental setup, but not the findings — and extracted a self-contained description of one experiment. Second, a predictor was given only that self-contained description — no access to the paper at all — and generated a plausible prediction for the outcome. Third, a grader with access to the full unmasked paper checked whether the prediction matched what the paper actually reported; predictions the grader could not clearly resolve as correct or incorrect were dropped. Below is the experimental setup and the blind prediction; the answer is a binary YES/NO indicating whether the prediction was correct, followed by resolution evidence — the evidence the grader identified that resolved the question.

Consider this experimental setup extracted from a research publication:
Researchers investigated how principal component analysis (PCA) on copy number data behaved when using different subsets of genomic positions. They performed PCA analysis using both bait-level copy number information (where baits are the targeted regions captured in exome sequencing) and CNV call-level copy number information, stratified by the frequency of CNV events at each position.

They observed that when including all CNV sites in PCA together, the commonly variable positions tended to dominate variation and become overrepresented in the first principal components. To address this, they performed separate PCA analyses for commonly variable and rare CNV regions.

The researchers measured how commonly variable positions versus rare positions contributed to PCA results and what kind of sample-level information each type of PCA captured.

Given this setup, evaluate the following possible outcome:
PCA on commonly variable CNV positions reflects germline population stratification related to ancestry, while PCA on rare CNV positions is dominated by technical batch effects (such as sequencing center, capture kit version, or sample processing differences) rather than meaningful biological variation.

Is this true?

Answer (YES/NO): YES